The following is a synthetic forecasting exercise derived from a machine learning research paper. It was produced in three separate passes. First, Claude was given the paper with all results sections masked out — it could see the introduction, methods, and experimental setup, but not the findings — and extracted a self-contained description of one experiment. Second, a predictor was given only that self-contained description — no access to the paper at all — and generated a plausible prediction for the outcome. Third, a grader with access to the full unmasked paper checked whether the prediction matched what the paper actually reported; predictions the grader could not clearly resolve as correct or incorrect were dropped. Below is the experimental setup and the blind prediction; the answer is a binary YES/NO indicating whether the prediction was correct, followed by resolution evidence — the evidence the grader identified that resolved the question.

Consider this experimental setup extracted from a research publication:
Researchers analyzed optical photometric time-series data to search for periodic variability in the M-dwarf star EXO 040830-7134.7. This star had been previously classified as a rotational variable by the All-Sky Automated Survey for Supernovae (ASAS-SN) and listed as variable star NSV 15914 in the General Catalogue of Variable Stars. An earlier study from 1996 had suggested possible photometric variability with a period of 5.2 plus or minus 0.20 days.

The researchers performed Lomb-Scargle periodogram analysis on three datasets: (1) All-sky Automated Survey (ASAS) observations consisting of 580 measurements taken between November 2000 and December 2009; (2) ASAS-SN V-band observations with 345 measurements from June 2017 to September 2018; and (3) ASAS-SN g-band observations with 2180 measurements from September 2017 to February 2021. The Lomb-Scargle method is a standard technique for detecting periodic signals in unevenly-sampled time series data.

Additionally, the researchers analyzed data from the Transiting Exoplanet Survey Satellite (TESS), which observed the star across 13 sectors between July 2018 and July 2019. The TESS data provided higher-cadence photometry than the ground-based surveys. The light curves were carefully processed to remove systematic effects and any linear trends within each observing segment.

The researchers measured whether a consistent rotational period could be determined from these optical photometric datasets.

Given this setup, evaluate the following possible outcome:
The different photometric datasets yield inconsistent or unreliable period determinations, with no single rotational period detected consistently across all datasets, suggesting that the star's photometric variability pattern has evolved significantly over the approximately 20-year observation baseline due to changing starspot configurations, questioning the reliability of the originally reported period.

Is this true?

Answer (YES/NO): NO